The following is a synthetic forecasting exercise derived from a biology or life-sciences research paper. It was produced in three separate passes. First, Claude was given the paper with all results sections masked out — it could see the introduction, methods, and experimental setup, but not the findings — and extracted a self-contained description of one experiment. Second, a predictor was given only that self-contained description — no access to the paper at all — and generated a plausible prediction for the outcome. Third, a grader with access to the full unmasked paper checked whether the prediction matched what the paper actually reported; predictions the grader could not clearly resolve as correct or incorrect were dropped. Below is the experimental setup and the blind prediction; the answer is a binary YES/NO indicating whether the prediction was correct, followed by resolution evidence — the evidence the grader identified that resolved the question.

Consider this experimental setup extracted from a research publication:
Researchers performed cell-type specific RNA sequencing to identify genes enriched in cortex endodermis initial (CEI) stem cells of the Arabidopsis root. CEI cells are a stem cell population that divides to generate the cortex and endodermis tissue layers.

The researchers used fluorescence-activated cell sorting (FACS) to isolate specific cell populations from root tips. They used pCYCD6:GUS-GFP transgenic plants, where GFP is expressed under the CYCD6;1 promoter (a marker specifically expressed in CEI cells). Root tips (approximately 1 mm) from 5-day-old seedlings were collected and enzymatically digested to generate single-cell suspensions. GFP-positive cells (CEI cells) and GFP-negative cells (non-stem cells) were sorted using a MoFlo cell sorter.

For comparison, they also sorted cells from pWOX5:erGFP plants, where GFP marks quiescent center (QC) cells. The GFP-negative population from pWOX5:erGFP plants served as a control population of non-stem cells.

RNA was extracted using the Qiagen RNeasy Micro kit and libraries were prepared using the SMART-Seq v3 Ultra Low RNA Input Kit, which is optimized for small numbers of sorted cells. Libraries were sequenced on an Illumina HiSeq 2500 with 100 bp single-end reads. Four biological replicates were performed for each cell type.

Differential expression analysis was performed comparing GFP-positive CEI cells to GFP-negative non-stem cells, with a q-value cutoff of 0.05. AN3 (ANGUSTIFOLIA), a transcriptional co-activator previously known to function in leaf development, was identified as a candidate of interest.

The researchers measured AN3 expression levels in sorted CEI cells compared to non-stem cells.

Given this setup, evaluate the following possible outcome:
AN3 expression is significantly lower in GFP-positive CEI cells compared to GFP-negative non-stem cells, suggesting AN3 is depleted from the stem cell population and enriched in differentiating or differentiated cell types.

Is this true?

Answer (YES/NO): NO